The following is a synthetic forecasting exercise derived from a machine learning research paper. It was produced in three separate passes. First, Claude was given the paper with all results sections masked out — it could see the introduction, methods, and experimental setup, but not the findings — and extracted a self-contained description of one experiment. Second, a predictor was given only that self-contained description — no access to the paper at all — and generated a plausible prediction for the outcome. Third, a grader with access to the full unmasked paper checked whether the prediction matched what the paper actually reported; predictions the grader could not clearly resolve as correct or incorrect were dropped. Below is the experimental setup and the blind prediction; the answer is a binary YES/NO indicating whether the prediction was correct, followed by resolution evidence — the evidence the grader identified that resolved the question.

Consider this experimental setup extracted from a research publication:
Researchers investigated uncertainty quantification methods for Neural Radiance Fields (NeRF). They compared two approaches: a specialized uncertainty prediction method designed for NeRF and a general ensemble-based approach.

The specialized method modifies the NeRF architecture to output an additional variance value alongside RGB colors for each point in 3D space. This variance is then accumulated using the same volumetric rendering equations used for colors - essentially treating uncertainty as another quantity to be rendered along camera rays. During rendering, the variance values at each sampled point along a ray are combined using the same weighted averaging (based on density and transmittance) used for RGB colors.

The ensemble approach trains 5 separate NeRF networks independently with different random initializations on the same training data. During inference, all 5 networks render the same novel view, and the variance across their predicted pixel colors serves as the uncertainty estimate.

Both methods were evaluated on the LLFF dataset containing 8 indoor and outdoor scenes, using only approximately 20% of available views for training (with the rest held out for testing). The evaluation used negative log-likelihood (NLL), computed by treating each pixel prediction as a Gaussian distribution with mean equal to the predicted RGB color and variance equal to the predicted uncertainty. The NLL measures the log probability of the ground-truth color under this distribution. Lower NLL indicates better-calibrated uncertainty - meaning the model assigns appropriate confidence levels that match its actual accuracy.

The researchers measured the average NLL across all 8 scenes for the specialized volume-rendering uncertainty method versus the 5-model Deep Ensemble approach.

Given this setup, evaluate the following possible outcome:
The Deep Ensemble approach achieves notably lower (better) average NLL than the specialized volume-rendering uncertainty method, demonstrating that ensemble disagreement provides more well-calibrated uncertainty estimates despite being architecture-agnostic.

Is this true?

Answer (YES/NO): NO